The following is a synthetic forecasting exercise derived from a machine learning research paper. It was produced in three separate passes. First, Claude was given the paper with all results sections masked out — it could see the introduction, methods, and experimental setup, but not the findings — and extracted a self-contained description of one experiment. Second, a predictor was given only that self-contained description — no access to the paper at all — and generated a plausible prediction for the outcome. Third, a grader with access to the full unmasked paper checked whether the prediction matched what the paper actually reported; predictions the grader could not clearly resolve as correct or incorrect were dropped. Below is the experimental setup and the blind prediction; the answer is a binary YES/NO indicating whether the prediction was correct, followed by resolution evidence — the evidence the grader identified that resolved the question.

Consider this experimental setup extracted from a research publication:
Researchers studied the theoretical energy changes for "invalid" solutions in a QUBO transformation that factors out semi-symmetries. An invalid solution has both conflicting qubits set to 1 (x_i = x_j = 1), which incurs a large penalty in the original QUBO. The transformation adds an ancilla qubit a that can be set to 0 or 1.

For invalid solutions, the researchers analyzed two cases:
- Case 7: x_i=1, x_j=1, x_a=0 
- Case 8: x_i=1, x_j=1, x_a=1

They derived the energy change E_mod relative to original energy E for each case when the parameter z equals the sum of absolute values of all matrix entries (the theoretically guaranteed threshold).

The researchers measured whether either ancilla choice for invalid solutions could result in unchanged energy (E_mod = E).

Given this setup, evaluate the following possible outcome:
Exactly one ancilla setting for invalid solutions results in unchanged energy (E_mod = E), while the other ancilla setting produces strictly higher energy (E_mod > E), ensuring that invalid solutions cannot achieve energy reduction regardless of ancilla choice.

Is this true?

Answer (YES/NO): NO